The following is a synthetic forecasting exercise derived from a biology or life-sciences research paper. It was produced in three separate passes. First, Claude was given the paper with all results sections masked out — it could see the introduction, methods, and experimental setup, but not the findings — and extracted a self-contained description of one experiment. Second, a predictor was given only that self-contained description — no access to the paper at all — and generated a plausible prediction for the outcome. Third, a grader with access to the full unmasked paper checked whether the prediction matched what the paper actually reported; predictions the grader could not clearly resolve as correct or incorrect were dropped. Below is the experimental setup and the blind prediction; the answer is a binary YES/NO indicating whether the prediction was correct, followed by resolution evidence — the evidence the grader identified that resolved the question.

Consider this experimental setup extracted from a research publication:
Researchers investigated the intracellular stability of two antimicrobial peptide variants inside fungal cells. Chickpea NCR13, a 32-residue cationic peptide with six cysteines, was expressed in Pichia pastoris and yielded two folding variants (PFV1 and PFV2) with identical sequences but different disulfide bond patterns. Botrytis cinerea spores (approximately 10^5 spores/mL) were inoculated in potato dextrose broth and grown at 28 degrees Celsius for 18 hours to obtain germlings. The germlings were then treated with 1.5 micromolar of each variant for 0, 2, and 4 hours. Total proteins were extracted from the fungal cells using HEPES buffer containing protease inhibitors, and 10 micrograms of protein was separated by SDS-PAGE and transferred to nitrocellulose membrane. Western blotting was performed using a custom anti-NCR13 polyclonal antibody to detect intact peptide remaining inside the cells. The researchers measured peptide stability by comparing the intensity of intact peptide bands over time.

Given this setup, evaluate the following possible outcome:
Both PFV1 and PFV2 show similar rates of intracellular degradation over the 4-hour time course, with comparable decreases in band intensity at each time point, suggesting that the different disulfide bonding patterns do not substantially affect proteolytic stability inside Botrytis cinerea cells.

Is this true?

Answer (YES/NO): NO